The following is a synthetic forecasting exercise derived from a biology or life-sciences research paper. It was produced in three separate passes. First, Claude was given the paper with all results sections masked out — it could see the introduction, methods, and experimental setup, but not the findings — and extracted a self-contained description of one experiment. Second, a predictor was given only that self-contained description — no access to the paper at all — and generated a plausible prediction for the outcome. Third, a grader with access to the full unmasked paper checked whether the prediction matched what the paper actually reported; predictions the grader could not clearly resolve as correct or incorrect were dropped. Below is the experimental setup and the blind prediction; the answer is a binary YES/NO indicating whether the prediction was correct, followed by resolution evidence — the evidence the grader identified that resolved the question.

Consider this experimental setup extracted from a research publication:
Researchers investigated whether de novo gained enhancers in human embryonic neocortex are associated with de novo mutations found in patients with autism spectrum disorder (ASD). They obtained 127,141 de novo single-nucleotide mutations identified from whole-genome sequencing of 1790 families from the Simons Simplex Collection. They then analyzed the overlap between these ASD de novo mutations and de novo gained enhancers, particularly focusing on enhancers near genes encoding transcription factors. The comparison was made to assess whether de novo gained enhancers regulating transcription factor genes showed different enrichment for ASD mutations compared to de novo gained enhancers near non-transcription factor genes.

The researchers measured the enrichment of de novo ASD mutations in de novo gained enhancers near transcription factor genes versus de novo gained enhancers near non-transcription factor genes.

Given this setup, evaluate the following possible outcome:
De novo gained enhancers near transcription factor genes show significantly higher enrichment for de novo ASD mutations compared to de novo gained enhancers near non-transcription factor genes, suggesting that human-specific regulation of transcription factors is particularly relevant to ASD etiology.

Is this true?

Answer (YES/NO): YES